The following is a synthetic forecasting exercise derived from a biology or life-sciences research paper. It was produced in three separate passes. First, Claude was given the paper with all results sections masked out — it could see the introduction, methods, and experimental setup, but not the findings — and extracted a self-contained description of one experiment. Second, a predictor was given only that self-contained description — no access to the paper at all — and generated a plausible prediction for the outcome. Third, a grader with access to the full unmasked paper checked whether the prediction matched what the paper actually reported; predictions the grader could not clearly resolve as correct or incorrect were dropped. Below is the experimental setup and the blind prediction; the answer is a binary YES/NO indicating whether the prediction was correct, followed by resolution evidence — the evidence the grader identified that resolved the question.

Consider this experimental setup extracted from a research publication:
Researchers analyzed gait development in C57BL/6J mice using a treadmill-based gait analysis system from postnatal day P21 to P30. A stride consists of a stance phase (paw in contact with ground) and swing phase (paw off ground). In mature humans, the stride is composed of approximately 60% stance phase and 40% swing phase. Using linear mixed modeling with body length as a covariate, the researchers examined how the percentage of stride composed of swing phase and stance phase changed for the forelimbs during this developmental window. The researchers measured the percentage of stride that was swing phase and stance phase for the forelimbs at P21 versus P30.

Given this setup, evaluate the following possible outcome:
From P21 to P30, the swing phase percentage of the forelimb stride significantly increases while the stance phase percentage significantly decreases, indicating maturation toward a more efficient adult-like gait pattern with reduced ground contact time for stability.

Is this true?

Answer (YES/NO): NO